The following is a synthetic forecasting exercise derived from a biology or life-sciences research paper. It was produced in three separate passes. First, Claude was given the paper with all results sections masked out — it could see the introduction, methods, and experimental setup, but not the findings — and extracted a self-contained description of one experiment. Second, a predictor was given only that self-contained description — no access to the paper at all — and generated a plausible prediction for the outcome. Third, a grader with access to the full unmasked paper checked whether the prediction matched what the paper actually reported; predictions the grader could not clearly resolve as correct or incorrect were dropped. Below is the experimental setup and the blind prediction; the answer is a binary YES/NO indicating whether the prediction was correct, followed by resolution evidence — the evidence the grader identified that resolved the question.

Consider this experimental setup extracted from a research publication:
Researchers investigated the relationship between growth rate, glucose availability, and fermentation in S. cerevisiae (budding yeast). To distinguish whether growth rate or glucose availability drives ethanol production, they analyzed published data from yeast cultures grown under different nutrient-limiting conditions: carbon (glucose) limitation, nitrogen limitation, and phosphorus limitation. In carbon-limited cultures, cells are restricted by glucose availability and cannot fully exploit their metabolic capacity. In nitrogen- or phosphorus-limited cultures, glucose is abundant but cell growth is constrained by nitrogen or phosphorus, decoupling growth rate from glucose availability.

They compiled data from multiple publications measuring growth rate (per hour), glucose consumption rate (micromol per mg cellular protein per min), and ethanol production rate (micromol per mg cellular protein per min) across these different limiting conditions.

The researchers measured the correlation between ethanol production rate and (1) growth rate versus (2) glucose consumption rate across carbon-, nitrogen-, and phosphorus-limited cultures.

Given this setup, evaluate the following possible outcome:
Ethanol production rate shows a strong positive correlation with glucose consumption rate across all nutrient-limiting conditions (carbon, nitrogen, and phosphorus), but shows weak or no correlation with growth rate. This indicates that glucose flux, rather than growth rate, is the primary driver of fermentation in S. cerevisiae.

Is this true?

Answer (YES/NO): YES